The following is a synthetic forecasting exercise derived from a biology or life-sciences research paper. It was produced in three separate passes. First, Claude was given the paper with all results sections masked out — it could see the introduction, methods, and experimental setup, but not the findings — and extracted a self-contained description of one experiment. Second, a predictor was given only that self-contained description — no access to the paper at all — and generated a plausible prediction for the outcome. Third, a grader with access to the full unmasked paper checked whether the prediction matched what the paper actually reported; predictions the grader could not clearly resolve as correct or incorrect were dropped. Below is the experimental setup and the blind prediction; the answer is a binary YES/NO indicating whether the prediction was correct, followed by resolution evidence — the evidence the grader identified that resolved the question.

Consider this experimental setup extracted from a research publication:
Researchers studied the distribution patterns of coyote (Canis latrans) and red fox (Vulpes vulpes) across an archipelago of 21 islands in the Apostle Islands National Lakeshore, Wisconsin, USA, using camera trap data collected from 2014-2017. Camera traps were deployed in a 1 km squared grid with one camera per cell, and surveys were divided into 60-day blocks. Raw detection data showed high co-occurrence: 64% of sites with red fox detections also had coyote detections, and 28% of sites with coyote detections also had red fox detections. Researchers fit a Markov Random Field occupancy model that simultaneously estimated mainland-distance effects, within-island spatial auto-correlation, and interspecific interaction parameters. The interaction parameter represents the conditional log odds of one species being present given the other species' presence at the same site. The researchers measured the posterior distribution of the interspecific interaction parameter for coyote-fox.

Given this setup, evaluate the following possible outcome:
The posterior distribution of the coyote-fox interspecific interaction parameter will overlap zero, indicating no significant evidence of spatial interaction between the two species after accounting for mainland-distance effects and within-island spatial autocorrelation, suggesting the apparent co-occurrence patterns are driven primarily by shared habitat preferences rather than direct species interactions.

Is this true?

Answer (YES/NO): NO